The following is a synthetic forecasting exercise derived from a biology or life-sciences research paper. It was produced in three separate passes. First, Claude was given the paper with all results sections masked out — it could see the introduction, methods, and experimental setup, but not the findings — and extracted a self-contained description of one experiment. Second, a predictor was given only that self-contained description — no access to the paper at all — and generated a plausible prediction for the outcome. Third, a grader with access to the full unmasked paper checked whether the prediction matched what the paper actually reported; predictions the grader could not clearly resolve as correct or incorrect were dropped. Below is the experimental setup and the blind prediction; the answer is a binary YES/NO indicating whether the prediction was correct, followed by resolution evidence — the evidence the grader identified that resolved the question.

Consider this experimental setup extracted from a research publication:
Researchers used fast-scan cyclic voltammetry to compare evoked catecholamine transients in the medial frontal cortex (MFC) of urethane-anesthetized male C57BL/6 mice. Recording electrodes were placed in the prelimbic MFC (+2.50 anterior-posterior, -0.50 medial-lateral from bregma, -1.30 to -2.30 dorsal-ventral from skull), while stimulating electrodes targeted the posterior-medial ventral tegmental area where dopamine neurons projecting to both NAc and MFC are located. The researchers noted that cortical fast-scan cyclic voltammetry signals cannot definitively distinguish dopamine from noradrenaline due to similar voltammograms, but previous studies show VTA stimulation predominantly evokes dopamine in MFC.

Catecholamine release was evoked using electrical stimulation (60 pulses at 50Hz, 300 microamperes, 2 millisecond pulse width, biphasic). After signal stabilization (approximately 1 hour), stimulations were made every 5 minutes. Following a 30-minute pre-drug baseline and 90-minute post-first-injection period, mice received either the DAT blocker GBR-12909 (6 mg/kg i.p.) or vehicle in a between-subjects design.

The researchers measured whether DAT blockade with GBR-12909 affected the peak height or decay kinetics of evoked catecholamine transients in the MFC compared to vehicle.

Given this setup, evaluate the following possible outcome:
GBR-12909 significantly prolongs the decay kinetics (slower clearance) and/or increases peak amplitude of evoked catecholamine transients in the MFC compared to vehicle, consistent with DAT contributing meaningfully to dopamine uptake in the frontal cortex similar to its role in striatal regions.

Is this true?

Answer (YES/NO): NO